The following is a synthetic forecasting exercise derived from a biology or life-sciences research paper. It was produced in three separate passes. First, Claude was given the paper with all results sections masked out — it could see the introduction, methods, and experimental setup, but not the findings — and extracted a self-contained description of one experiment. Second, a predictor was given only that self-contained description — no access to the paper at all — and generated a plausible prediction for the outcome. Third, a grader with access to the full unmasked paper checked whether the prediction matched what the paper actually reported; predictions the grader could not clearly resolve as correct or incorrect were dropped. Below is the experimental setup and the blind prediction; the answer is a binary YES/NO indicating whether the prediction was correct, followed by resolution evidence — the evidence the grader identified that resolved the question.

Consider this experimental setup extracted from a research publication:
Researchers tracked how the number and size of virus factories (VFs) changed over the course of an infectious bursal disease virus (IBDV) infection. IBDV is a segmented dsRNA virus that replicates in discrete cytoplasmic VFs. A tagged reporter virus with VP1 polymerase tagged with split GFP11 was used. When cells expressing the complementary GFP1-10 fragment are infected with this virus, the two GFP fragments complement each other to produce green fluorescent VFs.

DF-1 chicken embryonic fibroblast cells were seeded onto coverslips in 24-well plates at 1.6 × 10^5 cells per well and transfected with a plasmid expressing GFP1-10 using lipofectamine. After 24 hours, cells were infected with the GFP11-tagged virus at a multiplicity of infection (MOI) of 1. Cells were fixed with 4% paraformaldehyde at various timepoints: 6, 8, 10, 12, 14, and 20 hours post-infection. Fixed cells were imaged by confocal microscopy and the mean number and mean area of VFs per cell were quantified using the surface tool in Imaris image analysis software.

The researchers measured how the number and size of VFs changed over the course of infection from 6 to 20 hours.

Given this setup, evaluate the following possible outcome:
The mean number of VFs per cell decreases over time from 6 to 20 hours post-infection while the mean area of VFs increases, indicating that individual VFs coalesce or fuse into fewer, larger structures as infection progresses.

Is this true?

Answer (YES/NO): YES